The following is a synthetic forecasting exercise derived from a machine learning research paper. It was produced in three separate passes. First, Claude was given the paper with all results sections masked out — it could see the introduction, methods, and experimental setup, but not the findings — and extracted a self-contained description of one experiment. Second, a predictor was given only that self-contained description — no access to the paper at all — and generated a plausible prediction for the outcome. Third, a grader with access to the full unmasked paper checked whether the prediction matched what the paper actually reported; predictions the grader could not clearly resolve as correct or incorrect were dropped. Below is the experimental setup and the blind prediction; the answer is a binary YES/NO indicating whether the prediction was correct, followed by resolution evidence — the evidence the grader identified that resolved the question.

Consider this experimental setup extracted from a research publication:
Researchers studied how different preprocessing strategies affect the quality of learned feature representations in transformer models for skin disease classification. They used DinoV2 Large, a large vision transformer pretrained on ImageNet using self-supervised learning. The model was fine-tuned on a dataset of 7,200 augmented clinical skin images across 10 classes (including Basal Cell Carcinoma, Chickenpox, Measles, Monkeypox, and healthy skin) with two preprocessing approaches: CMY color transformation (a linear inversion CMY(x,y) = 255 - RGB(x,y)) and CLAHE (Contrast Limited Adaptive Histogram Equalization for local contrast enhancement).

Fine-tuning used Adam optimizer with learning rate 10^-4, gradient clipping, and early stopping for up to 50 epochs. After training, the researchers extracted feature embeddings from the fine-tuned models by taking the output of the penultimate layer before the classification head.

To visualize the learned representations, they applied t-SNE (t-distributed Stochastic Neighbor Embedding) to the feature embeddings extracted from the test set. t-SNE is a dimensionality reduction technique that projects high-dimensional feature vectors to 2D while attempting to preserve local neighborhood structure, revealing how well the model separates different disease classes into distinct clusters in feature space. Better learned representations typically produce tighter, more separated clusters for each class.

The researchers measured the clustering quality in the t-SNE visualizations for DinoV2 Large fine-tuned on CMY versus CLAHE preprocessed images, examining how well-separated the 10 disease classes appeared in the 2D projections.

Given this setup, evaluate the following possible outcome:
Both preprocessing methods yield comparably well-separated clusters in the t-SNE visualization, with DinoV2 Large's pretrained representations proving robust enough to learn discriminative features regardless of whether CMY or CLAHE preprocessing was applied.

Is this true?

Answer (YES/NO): YES